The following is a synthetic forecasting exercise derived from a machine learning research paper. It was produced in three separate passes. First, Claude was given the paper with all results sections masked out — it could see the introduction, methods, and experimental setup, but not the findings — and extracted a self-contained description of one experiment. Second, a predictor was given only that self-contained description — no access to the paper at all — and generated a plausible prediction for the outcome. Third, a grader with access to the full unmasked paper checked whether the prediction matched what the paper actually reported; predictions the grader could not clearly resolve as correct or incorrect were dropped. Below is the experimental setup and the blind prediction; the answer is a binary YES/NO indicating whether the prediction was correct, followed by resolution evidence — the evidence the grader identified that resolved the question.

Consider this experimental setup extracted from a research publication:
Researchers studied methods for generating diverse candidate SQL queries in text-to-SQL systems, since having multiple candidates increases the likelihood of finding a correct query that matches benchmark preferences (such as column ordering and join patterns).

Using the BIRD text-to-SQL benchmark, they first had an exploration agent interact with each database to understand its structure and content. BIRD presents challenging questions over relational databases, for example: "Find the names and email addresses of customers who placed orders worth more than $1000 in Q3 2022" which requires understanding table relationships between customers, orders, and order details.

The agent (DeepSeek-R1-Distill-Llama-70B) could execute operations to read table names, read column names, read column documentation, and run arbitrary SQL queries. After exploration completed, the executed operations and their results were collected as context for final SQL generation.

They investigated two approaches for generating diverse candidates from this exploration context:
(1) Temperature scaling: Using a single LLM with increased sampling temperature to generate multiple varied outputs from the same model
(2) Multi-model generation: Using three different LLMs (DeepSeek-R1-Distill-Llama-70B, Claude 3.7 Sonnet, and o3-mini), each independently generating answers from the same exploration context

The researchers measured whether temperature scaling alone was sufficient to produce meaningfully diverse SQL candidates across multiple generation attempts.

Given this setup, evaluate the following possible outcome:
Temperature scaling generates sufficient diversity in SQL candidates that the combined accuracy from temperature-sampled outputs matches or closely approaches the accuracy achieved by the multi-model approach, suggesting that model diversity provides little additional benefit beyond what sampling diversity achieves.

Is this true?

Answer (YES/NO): NO